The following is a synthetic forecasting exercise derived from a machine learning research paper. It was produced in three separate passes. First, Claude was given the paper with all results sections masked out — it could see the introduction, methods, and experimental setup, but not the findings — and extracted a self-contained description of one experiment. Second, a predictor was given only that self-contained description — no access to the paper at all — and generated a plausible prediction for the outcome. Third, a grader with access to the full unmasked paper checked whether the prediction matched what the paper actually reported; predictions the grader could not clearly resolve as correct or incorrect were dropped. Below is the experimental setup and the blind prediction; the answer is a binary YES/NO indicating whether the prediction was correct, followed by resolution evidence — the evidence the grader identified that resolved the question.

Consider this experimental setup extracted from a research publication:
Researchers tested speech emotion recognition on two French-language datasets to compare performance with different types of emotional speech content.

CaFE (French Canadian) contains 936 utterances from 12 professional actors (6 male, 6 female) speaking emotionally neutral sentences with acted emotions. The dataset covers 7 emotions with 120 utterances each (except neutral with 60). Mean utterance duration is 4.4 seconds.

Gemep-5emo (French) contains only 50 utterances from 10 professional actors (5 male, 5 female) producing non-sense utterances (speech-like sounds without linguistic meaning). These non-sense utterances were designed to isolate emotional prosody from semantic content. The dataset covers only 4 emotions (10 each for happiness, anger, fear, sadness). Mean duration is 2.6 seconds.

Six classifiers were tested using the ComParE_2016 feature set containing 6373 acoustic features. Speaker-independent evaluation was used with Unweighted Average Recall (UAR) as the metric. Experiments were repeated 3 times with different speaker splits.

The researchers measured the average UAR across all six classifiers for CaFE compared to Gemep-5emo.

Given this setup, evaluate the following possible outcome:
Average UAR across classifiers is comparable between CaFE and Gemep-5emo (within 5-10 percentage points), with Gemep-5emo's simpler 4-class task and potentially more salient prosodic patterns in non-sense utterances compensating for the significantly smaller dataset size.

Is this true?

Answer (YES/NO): NO